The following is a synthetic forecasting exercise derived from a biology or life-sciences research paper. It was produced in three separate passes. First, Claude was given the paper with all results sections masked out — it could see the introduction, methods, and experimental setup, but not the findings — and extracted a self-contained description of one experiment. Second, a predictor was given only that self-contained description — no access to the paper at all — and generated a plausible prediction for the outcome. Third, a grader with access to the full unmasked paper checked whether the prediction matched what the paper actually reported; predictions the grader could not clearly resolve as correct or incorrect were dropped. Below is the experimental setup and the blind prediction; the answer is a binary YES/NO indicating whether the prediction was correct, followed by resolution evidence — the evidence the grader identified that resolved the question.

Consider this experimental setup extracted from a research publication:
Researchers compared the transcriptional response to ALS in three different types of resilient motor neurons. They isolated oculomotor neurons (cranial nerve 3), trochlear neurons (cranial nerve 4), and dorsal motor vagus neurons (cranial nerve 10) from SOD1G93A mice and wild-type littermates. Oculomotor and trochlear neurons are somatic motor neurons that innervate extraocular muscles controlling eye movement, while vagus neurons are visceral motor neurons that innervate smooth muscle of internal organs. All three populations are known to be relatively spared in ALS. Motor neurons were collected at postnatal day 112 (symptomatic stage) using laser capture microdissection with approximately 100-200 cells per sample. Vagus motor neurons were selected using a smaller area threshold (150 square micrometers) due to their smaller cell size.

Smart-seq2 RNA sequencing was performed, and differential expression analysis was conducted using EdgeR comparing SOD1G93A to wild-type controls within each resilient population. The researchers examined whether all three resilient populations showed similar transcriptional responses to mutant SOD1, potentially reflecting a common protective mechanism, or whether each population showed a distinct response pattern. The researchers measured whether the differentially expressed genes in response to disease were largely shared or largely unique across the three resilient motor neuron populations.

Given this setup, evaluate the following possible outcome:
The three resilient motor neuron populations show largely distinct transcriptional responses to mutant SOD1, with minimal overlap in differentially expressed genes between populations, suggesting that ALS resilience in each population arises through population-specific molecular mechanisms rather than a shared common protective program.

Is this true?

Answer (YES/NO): YES